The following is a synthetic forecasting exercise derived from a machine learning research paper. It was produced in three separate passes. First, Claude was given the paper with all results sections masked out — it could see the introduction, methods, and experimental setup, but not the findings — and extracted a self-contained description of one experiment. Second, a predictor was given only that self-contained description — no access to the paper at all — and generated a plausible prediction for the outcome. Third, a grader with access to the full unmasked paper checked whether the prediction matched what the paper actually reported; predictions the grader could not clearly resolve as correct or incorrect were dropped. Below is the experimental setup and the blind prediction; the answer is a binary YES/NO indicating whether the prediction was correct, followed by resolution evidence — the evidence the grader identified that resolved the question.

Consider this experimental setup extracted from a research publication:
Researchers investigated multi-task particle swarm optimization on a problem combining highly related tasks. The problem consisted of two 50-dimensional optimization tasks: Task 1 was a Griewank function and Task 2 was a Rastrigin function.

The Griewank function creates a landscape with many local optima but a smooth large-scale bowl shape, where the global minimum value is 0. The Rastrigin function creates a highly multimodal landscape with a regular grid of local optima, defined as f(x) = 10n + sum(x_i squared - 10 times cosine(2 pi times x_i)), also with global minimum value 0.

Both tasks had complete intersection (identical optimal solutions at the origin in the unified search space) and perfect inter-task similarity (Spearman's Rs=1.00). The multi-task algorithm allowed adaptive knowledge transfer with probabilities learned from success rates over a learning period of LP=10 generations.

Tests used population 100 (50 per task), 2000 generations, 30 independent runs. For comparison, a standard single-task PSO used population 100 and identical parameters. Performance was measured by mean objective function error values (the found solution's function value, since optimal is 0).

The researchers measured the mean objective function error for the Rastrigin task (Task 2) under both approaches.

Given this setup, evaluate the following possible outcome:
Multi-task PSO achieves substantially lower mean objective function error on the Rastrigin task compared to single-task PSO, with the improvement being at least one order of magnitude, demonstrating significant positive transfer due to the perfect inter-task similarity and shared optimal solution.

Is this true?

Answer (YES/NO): YES